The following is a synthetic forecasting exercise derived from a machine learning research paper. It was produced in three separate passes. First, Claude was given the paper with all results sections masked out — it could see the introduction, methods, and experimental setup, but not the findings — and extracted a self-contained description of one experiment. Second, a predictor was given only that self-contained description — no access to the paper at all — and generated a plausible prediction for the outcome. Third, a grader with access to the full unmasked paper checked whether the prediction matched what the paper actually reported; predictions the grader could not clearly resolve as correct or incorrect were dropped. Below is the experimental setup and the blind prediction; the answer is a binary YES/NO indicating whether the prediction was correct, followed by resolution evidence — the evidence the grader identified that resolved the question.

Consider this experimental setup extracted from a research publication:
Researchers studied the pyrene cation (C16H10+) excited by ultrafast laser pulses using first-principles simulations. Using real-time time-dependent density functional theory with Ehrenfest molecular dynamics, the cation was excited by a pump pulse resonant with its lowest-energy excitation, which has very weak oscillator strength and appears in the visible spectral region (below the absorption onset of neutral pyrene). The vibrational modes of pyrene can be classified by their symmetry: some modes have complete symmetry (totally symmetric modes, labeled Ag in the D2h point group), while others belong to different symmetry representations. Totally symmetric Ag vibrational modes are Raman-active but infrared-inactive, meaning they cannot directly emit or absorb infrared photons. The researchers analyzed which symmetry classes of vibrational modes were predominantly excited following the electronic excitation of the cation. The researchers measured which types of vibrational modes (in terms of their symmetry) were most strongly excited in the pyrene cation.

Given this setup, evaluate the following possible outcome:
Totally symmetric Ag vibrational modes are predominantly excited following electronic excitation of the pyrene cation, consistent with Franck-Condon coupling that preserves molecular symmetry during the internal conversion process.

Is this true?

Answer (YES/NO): NO